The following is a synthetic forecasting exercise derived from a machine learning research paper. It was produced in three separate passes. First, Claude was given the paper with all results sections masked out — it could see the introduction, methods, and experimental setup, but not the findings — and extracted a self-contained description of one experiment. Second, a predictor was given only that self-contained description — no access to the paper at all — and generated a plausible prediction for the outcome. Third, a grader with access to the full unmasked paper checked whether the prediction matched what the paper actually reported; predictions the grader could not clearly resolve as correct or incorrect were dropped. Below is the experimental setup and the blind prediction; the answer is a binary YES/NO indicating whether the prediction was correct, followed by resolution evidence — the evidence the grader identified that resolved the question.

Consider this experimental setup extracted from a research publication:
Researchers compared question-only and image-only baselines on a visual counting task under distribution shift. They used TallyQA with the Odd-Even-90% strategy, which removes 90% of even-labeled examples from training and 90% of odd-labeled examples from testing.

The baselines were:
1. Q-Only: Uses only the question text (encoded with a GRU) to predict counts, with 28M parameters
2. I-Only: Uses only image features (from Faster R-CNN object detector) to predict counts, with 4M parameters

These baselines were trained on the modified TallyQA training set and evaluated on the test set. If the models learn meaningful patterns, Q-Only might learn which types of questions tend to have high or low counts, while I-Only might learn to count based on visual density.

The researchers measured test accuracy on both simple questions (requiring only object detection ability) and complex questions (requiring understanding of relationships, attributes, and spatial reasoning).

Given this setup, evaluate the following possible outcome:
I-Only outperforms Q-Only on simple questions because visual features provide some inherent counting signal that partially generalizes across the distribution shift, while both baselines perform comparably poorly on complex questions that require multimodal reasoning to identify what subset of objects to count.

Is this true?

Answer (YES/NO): NO